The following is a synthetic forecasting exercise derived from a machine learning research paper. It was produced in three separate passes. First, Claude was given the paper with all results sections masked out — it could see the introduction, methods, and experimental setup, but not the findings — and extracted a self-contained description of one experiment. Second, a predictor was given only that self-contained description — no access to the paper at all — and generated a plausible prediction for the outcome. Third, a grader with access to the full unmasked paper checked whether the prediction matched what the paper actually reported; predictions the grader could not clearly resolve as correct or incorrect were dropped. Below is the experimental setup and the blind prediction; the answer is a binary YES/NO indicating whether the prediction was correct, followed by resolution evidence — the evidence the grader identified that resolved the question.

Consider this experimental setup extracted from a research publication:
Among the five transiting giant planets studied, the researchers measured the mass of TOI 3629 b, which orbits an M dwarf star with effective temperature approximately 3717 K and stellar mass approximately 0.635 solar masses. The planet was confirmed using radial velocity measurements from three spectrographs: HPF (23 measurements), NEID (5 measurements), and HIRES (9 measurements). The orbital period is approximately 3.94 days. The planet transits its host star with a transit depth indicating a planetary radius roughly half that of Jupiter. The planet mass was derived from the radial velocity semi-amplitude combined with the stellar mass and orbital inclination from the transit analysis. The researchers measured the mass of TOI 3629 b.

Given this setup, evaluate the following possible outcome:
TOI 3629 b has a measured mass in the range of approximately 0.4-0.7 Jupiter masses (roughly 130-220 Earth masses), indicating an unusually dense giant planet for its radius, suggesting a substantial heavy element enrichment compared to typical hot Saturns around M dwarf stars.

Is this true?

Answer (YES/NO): NO